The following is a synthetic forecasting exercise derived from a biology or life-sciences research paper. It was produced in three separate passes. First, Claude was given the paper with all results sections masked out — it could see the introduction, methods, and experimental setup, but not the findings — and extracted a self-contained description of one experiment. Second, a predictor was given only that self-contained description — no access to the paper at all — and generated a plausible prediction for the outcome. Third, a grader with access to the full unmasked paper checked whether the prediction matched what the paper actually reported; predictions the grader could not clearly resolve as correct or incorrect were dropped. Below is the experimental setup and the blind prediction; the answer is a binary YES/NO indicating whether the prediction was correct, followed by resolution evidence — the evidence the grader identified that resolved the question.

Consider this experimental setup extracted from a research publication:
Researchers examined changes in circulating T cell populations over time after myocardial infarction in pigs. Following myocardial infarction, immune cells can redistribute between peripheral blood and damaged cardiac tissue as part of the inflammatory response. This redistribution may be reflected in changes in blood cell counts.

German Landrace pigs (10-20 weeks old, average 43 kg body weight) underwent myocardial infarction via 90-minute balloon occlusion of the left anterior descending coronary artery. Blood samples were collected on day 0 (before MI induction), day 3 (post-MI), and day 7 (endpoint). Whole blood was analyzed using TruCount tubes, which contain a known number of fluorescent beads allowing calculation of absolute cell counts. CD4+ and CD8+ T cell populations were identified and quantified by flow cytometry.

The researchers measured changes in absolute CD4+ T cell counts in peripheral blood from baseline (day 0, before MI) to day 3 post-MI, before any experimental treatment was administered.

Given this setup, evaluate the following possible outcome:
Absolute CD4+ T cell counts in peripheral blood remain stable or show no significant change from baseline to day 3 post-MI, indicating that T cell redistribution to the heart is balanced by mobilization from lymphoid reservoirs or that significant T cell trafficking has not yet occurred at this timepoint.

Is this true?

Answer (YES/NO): YES